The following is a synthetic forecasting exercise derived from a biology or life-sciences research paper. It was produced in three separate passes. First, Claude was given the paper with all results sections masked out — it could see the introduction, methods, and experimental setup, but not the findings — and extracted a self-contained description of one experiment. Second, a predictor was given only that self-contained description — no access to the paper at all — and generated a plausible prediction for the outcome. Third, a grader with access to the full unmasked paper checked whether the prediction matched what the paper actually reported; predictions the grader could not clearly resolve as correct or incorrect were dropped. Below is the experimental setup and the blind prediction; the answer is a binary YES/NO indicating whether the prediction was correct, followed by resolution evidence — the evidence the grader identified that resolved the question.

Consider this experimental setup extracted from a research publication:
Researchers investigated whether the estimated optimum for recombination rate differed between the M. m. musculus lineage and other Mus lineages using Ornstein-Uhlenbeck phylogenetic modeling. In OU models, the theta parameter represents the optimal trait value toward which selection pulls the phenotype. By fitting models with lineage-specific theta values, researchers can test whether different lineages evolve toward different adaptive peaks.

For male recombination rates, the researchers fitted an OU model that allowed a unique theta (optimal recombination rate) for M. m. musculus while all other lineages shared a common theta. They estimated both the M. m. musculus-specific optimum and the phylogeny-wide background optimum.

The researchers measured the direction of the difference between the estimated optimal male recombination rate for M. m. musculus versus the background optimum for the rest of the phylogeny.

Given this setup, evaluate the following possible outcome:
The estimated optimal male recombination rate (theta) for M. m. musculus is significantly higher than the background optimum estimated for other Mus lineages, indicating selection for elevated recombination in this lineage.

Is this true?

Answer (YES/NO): YES